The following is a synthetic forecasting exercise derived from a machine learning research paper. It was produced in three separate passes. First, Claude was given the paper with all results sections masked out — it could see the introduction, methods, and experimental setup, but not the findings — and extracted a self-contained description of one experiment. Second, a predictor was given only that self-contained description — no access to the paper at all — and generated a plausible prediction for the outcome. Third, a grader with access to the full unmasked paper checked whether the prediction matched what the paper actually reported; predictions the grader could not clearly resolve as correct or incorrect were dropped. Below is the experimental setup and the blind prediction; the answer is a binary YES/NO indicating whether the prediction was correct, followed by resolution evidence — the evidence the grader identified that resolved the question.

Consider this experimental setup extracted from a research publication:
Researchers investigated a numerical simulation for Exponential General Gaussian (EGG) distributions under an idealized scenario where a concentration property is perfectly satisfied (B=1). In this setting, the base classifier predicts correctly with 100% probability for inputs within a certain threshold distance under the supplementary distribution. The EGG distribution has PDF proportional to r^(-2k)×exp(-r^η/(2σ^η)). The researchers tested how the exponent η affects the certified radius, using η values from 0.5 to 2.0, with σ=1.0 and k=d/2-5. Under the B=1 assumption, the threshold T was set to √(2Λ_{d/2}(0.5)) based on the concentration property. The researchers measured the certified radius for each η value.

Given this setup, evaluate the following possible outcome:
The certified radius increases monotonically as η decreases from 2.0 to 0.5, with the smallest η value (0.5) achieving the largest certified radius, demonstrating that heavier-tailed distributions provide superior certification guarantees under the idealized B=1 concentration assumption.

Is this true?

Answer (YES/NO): YES